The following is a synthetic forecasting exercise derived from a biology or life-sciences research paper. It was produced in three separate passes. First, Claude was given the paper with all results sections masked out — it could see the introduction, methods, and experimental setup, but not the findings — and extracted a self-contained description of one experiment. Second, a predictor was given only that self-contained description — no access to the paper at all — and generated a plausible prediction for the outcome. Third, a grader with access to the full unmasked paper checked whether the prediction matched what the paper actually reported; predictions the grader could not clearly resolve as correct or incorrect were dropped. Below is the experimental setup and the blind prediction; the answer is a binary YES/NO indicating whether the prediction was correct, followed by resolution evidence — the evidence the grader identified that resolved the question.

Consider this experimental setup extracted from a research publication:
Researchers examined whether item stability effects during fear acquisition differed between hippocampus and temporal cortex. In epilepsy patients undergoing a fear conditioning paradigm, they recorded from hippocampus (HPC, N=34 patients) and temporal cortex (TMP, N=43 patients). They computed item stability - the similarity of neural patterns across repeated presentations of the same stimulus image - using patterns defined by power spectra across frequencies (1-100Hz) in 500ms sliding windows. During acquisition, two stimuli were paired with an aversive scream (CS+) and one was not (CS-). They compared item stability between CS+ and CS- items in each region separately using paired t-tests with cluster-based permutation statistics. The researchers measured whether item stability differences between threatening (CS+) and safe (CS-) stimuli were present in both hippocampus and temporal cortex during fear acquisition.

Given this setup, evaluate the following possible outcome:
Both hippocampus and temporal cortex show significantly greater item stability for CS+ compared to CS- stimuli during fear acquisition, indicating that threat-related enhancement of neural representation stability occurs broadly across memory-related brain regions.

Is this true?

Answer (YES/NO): NO